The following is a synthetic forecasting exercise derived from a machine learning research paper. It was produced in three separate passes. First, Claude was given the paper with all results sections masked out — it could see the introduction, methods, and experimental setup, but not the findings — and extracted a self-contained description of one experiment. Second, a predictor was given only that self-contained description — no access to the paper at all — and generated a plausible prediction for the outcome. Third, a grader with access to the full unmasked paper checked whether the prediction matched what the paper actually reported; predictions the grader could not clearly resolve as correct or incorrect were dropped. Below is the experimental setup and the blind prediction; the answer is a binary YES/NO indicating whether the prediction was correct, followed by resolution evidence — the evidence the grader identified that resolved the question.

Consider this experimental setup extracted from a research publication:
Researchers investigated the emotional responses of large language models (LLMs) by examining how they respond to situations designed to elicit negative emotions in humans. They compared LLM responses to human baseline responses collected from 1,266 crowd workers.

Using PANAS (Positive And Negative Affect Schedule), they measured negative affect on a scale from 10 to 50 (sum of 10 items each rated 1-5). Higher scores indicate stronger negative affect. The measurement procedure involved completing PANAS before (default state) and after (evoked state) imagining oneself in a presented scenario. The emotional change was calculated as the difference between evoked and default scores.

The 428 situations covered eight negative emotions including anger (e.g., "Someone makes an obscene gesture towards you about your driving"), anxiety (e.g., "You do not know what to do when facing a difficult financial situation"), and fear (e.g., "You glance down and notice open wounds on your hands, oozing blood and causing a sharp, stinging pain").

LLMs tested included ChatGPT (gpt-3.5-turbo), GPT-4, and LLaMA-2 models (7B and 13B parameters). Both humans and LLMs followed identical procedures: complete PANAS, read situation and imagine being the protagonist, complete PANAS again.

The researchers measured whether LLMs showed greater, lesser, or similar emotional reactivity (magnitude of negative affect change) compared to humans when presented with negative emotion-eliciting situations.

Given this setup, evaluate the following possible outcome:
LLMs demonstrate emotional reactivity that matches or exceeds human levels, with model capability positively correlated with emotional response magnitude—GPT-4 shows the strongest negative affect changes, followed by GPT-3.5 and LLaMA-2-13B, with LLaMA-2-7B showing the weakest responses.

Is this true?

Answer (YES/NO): NO